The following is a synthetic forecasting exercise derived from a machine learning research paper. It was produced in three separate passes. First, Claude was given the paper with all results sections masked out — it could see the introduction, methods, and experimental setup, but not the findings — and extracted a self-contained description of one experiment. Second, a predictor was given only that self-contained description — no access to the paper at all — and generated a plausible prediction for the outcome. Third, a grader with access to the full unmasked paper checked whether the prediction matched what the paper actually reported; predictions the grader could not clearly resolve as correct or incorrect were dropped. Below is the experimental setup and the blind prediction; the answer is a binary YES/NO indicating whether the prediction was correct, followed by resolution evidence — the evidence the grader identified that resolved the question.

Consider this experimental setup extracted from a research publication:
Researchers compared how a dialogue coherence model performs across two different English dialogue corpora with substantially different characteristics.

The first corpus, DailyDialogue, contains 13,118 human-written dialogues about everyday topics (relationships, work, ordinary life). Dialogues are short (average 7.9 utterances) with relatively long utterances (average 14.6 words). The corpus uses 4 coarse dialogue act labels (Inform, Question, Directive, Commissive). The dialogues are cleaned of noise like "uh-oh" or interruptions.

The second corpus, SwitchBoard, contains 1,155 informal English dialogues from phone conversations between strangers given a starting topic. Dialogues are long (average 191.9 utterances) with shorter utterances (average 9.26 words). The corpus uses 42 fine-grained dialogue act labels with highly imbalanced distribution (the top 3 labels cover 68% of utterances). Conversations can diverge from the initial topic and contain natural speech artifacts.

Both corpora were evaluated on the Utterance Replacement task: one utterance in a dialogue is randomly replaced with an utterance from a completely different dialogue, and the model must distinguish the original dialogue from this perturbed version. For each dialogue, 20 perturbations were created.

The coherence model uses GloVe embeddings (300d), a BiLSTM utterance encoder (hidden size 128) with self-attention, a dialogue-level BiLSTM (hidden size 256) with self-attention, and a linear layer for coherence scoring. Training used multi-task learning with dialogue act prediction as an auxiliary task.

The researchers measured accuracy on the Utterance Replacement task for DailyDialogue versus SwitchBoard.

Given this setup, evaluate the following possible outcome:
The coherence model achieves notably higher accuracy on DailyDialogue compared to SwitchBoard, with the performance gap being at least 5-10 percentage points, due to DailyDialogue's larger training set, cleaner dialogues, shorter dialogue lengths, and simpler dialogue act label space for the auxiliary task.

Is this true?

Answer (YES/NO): YES